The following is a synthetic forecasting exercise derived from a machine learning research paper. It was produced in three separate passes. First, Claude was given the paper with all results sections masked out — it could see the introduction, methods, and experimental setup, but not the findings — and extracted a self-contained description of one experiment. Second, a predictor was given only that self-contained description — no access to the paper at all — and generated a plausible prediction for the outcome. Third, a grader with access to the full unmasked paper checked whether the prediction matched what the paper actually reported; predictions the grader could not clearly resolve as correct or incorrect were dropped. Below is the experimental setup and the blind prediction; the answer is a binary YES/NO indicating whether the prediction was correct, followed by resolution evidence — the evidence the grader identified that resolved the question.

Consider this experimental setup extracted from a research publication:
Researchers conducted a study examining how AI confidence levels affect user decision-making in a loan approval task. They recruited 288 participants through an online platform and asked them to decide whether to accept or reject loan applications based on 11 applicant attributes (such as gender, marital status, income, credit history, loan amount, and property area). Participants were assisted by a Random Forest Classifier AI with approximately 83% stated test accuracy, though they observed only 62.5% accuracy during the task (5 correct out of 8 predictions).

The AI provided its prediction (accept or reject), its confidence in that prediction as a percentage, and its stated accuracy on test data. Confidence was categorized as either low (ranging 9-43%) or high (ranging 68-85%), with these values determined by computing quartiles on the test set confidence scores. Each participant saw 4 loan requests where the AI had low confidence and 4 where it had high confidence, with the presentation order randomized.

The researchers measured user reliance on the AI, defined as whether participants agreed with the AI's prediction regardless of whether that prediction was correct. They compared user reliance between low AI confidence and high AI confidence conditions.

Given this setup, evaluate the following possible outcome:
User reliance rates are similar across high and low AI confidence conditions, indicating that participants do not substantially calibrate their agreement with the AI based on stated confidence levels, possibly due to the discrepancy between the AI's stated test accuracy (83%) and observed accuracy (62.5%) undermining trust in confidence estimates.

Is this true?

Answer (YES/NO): NO